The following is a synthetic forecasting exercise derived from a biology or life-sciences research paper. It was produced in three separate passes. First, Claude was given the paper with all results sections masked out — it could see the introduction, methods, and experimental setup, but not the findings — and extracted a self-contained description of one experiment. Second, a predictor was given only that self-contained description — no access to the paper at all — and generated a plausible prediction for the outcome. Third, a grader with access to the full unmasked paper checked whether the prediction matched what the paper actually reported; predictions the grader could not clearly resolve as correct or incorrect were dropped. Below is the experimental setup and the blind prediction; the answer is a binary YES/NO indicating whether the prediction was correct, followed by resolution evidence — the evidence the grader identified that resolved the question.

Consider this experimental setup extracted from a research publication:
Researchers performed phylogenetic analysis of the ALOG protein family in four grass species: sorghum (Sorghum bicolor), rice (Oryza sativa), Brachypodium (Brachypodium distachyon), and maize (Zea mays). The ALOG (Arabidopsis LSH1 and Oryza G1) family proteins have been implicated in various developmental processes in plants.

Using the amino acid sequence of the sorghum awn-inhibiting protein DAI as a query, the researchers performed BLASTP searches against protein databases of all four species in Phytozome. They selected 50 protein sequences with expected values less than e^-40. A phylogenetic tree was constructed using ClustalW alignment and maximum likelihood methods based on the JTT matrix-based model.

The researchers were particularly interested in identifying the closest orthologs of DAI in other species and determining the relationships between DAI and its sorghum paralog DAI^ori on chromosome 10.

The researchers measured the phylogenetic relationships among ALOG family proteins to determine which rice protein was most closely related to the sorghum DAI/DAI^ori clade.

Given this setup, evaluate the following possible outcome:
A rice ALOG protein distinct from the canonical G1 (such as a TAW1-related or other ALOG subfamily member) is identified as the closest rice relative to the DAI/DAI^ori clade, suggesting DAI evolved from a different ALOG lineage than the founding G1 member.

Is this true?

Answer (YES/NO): YES